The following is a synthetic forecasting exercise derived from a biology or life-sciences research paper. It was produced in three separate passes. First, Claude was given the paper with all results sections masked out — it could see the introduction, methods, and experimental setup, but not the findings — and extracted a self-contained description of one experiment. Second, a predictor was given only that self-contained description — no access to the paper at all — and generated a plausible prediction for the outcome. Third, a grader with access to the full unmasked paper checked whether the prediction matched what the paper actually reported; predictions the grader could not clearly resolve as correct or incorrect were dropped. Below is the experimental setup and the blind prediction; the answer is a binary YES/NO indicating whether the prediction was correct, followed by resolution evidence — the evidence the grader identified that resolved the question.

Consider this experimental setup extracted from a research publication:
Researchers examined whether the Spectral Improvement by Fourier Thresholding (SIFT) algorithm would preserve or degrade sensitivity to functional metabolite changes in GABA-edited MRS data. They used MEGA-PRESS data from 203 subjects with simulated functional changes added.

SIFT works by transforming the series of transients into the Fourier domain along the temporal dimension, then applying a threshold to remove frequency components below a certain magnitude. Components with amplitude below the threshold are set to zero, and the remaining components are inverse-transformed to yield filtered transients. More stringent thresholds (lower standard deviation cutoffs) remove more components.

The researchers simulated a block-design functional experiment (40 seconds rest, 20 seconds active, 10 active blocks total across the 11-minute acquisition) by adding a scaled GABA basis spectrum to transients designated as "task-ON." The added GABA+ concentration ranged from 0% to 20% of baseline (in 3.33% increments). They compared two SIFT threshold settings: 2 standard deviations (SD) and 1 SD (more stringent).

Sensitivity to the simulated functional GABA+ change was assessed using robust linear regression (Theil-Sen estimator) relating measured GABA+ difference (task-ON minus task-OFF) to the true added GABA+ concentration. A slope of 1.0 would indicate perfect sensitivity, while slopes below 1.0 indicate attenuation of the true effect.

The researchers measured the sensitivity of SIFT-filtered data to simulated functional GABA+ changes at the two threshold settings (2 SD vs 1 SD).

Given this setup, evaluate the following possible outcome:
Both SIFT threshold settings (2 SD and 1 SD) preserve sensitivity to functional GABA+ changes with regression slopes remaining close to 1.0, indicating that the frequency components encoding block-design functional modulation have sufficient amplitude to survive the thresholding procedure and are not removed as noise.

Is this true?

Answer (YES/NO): NO